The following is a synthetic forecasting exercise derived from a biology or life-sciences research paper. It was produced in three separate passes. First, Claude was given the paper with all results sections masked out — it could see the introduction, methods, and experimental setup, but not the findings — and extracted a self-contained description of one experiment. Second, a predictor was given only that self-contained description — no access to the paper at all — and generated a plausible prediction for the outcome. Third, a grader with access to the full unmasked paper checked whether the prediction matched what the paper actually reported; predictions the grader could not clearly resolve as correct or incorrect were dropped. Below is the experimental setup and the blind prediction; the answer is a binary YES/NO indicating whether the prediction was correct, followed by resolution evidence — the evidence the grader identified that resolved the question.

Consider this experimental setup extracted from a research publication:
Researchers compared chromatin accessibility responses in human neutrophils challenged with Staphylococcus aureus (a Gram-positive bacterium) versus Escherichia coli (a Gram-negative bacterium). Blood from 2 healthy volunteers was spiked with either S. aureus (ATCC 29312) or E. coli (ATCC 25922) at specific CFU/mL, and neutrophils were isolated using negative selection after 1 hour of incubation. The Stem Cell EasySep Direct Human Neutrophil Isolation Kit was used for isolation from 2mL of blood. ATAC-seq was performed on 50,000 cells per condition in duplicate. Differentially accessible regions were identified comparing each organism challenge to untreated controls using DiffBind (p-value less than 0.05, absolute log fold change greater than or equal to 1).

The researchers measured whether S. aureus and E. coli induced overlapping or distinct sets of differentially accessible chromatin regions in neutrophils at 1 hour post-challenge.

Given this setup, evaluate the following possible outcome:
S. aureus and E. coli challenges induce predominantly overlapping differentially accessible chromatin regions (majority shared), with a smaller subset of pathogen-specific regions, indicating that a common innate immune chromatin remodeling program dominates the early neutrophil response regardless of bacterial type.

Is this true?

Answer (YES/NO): NO